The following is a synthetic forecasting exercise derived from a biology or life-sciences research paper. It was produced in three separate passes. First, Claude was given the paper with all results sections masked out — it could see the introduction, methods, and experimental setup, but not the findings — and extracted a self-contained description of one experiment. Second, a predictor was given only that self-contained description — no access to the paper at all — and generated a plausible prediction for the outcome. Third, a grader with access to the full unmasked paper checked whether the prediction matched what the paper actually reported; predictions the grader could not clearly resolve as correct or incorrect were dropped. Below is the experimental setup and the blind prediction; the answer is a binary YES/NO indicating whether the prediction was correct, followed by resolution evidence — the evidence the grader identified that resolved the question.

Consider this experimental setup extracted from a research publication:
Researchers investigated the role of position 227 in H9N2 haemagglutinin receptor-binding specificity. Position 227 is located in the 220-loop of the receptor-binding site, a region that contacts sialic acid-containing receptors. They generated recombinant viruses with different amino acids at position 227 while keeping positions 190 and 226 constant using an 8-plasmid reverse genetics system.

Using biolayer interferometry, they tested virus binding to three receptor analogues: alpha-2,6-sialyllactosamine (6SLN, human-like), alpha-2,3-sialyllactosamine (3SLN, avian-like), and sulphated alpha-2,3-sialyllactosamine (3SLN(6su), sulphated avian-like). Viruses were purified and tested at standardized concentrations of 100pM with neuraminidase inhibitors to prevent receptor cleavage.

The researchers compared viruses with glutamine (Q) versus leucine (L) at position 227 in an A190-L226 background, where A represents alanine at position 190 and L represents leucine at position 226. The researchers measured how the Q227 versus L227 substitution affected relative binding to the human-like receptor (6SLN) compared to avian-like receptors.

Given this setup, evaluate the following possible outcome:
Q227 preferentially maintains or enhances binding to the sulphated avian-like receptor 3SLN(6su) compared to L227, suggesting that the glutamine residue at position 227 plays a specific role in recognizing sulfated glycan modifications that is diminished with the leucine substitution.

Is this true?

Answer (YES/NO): NO